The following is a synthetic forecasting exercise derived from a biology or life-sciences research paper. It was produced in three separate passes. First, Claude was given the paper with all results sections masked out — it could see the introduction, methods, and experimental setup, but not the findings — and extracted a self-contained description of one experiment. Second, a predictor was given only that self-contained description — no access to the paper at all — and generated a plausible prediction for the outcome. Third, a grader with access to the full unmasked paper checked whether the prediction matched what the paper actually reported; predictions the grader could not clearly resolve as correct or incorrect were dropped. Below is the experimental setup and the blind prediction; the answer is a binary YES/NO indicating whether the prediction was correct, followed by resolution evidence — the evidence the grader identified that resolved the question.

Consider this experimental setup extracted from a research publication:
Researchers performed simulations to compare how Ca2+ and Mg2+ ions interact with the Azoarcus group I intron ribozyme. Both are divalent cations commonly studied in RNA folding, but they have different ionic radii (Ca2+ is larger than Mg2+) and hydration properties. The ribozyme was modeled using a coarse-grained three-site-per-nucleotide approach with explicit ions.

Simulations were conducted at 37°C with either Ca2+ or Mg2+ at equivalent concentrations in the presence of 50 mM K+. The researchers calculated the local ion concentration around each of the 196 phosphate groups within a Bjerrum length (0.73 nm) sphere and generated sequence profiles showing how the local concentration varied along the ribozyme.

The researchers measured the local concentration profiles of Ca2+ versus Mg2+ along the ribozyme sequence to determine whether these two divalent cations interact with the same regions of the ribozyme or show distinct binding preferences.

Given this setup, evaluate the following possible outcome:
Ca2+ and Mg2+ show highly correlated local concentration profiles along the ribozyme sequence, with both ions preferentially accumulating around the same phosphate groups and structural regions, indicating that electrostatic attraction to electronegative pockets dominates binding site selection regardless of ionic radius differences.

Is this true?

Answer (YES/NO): YES